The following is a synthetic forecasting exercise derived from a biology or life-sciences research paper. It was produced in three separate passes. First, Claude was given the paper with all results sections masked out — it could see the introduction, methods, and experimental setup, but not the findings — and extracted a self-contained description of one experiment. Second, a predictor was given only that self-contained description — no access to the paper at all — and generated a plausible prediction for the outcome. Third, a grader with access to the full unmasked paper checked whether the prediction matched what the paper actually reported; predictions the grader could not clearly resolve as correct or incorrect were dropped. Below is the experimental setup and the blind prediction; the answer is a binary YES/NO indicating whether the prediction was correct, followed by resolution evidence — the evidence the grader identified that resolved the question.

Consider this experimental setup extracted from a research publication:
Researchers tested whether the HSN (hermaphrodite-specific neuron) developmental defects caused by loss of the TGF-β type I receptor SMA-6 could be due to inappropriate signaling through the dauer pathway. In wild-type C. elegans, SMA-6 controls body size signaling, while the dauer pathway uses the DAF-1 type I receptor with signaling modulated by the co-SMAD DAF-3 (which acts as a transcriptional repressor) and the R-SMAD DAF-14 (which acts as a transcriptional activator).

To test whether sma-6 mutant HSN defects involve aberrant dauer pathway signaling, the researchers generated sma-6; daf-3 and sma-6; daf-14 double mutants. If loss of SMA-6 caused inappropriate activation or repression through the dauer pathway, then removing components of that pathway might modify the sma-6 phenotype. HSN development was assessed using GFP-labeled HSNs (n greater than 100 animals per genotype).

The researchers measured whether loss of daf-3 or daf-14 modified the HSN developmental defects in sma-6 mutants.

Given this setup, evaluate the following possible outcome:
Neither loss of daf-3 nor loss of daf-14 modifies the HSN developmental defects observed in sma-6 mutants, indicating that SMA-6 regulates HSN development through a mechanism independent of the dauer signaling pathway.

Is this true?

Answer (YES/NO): YES